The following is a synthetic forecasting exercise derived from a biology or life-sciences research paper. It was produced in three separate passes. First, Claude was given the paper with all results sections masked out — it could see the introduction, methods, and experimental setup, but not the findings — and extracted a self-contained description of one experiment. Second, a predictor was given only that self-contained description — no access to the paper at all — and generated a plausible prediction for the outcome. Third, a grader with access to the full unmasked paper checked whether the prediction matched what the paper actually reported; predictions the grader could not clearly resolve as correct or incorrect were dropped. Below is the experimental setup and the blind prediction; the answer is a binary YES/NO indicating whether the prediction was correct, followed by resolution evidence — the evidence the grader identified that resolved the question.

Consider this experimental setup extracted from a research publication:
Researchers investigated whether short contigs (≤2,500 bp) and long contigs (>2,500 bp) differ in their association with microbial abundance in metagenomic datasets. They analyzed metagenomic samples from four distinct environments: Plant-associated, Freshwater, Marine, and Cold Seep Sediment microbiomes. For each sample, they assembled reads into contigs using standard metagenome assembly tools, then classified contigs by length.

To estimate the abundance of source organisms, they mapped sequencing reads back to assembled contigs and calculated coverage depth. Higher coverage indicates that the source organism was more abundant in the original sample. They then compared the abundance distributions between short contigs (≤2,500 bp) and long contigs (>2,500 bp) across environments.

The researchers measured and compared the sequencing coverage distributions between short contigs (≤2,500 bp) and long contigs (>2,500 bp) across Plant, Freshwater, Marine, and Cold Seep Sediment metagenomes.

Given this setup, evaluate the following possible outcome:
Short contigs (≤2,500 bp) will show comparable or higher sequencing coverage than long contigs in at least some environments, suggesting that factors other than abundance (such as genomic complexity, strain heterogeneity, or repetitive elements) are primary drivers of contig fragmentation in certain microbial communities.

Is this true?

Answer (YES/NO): NO